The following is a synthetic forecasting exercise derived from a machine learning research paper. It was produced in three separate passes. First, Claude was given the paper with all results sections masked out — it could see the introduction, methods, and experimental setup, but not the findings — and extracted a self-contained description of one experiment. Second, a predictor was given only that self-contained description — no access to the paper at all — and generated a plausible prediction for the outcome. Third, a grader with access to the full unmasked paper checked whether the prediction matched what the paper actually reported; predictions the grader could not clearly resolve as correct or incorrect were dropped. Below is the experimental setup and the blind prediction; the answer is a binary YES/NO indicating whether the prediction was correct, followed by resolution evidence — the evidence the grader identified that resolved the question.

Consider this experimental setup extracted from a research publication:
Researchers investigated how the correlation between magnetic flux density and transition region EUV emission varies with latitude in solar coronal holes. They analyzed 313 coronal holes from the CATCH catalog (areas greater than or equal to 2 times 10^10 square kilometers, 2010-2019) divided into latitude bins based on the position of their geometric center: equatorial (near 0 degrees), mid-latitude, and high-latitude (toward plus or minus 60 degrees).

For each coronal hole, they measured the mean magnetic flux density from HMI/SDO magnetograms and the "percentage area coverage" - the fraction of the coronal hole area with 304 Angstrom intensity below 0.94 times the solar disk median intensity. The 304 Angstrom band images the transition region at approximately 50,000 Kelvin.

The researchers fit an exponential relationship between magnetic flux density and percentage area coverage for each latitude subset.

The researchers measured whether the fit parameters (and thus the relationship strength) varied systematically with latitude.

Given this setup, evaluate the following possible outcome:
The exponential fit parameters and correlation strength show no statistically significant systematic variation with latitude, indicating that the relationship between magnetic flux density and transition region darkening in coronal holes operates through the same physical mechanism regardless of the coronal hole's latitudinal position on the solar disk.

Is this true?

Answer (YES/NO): NO